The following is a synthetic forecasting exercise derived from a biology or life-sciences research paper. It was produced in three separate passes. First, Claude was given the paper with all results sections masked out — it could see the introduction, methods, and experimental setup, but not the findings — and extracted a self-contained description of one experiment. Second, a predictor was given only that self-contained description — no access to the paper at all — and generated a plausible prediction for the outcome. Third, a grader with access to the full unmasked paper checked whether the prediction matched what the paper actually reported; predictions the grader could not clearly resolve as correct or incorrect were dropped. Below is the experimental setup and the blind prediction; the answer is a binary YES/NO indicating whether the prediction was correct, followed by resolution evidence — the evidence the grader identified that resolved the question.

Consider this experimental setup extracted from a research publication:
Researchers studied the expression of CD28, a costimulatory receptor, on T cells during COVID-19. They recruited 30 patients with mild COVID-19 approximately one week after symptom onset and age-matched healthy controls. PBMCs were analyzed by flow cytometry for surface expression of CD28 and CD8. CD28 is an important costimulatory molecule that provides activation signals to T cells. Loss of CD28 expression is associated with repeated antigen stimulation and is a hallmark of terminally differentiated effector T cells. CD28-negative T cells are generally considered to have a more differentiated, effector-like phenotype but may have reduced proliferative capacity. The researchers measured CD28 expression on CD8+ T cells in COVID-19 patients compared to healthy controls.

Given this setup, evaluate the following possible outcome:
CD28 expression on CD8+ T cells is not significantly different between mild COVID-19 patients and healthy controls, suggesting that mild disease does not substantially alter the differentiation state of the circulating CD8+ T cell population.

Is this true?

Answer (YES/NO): NO